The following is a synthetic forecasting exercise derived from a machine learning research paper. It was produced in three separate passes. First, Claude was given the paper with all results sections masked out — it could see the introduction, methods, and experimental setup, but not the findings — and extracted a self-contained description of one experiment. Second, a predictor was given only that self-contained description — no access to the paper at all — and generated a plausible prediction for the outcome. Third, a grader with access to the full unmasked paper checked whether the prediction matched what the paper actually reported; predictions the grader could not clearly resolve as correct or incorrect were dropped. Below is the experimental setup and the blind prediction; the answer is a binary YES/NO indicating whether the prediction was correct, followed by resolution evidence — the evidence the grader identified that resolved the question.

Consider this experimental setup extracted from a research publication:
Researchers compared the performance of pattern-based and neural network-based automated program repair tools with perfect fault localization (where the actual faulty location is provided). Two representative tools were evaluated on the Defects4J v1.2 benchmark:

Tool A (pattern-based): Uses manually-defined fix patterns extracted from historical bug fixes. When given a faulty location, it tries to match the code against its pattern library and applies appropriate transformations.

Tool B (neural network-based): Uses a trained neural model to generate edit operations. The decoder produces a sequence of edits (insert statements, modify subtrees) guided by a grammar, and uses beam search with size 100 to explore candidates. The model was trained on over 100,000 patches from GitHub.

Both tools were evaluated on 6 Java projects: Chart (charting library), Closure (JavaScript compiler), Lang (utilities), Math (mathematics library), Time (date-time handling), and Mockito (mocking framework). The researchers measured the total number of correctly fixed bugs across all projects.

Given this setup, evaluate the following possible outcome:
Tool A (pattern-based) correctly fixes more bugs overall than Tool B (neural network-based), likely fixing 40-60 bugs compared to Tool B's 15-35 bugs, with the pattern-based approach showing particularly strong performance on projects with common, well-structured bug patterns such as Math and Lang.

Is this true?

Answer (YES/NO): NO